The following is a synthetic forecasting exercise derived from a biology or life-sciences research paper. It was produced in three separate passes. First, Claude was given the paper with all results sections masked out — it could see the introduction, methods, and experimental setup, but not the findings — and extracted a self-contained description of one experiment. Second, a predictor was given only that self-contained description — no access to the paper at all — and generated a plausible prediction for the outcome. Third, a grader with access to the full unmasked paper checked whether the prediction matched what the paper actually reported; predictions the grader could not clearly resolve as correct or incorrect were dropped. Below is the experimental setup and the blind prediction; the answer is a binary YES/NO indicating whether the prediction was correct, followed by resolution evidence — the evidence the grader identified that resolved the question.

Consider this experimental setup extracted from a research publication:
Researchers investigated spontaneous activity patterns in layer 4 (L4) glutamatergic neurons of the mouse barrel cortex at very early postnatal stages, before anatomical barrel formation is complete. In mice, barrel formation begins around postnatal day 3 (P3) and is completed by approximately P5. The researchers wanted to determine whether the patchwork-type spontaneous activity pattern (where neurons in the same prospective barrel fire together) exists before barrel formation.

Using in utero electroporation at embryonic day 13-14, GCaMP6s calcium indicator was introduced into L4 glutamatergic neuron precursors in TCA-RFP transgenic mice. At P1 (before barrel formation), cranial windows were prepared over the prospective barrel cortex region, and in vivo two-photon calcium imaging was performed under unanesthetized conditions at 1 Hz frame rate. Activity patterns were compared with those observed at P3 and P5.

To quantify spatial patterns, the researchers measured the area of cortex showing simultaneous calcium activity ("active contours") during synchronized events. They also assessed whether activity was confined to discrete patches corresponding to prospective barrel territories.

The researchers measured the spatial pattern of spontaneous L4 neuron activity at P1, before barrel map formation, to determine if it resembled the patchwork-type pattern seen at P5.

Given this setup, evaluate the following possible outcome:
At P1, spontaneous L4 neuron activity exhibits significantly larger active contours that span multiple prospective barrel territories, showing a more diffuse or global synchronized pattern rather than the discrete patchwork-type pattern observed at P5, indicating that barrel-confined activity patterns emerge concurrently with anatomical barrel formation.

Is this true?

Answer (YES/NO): NO